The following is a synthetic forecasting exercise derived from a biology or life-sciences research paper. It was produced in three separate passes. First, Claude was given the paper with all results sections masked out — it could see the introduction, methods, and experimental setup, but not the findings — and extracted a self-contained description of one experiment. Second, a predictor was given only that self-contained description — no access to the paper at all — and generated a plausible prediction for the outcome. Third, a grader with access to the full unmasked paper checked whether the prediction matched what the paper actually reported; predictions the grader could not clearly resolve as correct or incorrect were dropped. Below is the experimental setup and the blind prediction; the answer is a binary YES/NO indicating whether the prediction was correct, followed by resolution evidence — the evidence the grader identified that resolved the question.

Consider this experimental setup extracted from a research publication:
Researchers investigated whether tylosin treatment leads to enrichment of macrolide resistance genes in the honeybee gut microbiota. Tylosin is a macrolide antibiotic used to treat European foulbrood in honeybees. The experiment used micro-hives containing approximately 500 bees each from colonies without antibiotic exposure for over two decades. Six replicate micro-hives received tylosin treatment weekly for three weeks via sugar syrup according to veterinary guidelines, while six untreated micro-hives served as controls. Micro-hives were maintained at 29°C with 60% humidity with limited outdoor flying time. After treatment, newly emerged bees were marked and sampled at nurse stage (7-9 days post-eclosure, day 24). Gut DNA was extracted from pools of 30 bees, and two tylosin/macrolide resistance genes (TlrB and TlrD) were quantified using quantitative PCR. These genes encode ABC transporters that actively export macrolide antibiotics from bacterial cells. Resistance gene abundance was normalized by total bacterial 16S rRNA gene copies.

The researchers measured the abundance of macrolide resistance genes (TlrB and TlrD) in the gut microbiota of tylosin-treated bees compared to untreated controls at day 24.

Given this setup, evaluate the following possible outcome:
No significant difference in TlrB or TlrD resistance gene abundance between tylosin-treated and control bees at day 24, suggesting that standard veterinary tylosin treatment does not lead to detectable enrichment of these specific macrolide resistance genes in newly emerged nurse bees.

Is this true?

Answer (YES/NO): YES